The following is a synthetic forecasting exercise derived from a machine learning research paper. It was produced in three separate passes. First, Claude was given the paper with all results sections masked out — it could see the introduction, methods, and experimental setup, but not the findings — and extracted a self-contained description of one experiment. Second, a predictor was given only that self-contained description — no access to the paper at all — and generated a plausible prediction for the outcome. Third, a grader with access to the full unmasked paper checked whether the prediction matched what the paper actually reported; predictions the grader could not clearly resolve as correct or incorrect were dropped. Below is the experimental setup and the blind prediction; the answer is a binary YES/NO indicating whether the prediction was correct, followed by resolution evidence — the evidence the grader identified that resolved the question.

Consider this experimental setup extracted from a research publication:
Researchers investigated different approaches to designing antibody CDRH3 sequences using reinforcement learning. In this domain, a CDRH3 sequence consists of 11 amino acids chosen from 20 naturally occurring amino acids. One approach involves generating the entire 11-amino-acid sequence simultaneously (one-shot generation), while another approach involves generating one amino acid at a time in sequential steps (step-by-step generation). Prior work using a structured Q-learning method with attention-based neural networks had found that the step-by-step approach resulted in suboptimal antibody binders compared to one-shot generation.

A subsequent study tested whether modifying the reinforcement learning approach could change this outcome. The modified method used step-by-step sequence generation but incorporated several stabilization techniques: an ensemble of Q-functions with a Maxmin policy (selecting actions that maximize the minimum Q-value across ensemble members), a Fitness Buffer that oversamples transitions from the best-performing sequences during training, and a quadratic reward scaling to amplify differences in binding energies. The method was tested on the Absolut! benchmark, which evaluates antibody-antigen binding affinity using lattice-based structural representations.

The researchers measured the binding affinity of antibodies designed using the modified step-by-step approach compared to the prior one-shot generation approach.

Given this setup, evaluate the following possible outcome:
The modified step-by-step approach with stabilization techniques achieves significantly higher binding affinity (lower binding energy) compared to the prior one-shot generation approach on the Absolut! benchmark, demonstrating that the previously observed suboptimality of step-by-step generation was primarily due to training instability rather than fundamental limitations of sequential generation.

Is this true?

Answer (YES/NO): YES